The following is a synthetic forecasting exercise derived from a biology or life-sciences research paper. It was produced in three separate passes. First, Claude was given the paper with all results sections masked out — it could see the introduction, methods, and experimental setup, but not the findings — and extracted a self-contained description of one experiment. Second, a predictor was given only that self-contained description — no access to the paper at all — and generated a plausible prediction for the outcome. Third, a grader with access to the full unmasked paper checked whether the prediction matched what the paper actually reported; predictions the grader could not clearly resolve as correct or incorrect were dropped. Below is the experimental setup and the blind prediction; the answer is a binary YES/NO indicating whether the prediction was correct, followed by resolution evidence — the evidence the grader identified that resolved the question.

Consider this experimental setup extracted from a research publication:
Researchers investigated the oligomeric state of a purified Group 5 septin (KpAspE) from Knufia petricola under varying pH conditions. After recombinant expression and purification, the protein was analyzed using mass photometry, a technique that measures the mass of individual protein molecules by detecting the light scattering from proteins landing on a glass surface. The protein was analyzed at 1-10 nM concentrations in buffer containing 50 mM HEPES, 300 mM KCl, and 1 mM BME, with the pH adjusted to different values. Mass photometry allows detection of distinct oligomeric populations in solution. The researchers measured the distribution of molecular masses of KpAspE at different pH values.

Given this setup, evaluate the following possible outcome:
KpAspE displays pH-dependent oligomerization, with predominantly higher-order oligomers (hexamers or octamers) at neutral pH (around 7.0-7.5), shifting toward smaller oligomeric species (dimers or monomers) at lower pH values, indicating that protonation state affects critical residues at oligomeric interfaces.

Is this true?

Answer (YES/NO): NO